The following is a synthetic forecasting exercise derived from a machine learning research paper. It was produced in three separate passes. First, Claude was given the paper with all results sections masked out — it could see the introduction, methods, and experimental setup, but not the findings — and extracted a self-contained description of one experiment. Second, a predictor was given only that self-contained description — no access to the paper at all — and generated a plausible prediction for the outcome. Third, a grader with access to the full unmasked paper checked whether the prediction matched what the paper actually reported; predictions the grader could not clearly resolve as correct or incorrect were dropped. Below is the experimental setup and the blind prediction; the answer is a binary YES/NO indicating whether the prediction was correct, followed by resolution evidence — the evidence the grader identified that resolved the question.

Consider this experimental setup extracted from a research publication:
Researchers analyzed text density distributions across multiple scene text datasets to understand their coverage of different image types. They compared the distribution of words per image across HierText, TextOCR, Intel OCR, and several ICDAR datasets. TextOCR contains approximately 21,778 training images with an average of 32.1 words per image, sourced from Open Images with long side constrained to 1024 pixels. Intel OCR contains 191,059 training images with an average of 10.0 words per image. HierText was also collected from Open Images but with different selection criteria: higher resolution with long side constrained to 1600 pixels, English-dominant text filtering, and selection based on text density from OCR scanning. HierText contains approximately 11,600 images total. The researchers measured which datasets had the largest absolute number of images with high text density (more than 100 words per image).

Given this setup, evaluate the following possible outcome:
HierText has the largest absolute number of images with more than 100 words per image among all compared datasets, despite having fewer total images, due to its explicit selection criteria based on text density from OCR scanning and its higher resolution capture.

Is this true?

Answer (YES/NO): YES